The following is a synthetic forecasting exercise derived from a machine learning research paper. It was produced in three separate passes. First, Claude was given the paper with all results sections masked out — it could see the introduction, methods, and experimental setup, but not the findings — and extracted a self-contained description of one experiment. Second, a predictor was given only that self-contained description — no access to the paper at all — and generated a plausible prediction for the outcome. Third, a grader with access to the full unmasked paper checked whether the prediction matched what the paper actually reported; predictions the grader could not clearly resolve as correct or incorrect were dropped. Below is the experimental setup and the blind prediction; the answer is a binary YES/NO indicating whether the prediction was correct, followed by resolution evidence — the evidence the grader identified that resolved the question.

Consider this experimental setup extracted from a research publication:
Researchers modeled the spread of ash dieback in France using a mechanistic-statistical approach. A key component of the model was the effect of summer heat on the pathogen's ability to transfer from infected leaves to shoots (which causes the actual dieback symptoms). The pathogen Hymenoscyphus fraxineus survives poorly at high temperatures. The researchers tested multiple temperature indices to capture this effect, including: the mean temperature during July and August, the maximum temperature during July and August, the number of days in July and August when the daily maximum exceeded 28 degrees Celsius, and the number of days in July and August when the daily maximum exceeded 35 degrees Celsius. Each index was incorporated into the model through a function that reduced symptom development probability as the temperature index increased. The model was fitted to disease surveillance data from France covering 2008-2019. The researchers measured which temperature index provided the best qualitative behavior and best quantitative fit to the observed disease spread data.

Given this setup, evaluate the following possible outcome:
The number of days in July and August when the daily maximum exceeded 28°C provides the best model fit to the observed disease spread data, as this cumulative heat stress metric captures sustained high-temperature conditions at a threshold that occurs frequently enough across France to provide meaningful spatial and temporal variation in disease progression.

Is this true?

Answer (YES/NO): YES